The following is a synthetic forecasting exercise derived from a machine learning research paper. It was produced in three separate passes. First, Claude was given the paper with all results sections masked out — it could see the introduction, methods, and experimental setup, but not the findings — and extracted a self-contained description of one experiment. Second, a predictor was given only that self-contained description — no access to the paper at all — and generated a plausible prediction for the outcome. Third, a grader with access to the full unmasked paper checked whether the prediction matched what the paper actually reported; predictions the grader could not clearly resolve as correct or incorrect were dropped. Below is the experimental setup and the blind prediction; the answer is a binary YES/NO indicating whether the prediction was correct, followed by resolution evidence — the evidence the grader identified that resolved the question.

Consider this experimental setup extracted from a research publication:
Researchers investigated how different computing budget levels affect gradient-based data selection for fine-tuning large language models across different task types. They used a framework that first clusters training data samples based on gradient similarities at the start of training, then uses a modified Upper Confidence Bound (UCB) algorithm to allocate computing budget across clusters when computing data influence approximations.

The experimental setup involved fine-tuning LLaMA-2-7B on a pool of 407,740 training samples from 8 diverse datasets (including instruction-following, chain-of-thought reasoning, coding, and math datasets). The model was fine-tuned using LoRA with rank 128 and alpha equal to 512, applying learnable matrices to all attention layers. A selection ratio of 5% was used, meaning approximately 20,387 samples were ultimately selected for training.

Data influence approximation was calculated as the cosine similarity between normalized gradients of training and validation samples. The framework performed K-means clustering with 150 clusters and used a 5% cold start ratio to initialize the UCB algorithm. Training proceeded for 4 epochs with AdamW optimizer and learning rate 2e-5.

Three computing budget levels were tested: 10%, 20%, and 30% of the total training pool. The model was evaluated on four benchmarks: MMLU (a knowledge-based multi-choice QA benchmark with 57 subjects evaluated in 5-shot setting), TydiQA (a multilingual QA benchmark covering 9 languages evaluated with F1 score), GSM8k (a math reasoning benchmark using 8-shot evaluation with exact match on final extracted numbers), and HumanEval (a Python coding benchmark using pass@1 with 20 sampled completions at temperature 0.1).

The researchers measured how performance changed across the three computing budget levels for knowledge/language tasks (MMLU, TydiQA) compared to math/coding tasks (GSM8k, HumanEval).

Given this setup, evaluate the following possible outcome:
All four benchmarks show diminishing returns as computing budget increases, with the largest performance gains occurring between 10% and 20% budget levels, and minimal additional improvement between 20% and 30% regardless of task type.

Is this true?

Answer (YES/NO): NO